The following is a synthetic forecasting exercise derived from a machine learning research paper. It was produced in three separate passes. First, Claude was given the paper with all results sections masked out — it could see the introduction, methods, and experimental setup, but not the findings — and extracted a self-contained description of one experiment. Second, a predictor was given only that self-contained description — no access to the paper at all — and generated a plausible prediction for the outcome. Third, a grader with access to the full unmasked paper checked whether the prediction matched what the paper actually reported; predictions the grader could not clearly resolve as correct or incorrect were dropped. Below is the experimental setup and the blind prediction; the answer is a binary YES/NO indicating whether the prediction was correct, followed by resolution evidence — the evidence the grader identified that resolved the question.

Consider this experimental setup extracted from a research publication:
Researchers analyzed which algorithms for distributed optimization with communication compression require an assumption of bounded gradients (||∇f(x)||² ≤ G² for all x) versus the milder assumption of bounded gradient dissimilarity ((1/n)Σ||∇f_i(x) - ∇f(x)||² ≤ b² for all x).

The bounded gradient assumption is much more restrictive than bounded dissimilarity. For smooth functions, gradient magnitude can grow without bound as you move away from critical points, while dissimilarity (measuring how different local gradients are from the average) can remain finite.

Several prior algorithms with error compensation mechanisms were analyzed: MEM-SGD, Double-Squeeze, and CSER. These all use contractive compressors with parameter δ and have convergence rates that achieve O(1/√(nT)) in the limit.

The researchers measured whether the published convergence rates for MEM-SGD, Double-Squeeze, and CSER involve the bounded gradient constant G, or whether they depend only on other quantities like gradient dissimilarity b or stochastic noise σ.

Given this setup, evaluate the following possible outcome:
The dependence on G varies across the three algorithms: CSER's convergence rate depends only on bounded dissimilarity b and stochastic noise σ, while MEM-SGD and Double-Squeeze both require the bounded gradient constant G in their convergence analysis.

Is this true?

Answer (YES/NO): NO